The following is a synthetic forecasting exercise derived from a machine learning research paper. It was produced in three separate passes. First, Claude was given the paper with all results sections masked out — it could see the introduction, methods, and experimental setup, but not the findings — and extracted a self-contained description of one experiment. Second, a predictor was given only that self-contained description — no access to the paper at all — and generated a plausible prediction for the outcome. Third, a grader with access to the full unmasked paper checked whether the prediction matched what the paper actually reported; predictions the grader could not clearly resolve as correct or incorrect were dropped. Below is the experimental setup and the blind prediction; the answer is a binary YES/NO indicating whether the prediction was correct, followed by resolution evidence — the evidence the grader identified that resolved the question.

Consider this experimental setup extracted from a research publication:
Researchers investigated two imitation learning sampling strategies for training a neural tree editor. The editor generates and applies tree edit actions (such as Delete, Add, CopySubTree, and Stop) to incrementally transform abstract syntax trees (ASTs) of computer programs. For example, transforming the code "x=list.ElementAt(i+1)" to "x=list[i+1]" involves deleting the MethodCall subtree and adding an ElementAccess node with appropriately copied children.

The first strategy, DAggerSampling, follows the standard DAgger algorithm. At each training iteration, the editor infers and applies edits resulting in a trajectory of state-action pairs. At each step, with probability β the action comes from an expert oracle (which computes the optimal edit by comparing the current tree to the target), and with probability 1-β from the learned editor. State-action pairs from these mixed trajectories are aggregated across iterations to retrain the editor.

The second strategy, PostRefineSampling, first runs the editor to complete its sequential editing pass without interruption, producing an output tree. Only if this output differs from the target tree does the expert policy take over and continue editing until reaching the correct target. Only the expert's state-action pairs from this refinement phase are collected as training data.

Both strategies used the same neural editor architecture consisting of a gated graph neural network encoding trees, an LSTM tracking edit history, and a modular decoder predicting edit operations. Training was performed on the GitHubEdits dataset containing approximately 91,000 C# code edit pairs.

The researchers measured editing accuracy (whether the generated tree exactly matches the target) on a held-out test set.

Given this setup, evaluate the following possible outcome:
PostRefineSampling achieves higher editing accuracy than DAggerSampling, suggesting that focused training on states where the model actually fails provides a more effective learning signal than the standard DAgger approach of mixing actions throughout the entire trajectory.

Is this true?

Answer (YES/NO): YES